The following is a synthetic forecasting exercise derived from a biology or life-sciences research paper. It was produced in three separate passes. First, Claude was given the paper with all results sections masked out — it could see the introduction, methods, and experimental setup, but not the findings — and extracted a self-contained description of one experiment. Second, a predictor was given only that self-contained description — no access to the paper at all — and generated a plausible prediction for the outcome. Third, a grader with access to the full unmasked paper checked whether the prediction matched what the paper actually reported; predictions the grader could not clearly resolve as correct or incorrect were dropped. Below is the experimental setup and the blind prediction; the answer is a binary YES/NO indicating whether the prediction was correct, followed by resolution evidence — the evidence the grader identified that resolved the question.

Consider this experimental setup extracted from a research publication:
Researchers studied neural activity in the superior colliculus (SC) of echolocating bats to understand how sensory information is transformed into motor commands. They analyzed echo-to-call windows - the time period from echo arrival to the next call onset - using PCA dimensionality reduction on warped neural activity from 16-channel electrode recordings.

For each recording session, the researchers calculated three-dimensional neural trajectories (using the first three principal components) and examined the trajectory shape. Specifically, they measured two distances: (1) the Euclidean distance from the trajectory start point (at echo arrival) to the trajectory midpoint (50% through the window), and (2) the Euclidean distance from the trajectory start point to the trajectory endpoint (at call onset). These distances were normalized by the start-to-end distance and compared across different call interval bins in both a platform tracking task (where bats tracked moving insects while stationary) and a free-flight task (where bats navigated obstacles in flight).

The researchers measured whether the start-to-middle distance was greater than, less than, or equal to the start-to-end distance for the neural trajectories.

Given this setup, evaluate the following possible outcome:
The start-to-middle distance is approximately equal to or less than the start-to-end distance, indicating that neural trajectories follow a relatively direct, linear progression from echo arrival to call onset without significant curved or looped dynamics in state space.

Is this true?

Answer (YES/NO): NO